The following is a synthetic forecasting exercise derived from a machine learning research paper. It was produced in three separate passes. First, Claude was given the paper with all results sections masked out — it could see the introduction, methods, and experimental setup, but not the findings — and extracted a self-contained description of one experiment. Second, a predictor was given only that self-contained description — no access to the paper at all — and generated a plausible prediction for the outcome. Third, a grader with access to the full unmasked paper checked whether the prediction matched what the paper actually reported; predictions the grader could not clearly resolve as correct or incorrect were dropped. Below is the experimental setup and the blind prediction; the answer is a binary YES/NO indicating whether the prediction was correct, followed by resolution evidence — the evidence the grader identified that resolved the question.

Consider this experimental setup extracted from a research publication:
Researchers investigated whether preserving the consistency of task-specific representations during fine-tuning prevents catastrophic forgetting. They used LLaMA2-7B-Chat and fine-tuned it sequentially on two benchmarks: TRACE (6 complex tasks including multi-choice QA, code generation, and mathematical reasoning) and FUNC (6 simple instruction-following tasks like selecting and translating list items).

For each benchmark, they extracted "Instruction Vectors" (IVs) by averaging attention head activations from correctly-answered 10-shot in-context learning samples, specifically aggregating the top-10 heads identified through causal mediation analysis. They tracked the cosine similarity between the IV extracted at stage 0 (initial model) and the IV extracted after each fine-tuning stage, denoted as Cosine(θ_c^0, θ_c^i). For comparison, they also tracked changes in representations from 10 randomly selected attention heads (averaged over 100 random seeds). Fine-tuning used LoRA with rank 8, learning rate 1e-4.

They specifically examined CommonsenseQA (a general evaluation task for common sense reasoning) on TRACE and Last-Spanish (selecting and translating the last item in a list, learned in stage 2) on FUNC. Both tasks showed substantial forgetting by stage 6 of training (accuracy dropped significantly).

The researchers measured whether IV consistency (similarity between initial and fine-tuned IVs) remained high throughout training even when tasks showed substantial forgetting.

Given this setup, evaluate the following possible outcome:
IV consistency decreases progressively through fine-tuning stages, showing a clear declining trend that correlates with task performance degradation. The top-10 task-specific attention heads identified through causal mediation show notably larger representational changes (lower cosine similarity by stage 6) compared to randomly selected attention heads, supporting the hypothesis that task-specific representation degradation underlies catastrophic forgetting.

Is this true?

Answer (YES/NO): NO